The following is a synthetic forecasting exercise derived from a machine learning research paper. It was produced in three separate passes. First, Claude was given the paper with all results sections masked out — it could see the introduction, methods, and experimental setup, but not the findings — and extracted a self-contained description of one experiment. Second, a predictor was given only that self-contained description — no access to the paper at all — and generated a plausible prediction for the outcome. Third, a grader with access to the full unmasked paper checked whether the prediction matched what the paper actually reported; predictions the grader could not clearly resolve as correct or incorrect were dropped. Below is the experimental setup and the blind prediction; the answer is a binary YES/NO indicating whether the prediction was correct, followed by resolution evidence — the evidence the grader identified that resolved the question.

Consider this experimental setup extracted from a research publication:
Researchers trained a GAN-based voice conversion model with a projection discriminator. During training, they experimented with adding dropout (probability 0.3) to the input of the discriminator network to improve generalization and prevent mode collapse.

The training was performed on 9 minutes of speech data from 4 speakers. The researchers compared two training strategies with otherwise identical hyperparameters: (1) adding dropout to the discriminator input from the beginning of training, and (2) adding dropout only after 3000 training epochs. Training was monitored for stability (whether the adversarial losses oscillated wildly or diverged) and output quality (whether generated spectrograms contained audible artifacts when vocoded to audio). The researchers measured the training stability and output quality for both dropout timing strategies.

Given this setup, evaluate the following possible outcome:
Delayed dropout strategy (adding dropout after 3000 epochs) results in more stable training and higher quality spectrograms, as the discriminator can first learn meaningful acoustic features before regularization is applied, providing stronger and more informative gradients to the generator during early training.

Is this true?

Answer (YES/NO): YES